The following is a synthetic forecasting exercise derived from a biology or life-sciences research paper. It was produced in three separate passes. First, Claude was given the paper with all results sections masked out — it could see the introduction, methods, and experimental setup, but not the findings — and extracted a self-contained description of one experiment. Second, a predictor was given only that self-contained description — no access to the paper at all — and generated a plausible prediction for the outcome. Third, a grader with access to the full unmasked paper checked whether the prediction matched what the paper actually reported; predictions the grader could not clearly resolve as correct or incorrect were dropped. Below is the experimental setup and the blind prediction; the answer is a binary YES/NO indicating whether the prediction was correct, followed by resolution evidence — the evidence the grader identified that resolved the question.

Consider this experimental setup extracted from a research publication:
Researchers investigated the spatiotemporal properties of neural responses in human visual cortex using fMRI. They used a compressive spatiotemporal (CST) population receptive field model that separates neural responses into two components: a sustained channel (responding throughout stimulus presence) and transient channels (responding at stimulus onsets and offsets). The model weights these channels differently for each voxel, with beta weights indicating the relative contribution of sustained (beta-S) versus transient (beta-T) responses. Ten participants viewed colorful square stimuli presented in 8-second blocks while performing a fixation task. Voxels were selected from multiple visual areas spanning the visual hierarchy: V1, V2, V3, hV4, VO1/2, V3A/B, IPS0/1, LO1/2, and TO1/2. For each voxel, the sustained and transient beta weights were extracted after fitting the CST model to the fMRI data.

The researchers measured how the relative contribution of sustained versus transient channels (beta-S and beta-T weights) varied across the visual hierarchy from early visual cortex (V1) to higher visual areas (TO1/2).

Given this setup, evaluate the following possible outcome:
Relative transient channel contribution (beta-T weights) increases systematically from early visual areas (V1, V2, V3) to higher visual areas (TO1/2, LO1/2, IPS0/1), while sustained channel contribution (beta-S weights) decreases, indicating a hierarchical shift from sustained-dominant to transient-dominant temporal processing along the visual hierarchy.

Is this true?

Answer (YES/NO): NO